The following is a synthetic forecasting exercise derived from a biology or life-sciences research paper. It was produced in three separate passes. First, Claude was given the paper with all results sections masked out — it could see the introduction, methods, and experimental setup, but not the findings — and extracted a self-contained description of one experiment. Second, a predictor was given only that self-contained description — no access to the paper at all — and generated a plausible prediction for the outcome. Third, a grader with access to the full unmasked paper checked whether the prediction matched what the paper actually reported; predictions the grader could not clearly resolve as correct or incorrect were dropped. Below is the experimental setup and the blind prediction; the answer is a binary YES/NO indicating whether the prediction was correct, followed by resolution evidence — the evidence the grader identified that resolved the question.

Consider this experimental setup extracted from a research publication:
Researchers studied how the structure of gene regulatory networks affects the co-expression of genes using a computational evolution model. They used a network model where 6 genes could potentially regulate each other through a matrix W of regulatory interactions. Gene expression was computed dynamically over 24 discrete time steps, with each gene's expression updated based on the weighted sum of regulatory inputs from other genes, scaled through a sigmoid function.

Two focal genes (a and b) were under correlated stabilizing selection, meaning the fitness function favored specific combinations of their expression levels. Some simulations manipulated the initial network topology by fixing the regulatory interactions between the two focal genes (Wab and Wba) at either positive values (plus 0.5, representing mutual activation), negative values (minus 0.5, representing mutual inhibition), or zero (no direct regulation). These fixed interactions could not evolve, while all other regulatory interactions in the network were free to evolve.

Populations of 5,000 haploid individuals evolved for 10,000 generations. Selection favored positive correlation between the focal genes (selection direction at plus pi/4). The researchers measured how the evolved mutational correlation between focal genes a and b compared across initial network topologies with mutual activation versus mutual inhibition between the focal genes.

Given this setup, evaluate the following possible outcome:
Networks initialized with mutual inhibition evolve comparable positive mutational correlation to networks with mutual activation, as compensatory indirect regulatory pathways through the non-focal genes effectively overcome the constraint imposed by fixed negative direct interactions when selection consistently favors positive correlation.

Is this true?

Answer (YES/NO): NO